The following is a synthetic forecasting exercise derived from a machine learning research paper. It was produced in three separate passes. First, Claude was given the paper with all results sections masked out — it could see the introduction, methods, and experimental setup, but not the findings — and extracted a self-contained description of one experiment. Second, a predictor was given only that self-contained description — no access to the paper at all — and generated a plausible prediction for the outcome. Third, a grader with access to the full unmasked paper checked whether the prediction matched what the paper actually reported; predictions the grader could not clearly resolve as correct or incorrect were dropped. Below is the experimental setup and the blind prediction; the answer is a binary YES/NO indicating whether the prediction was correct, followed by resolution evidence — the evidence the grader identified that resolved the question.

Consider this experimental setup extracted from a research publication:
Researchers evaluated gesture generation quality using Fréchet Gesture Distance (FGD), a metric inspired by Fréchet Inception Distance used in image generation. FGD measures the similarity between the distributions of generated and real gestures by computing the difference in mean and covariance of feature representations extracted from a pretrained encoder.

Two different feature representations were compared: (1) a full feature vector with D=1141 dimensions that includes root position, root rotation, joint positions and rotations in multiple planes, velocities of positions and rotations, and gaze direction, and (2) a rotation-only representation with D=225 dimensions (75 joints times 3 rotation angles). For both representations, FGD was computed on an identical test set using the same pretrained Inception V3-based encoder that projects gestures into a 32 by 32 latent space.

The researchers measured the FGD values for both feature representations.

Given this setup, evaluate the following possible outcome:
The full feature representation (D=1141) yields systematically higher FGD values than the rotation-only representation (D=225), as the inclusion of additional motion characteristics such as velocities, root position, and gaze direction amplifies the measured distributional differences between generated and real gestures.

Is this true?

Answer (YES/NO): NO